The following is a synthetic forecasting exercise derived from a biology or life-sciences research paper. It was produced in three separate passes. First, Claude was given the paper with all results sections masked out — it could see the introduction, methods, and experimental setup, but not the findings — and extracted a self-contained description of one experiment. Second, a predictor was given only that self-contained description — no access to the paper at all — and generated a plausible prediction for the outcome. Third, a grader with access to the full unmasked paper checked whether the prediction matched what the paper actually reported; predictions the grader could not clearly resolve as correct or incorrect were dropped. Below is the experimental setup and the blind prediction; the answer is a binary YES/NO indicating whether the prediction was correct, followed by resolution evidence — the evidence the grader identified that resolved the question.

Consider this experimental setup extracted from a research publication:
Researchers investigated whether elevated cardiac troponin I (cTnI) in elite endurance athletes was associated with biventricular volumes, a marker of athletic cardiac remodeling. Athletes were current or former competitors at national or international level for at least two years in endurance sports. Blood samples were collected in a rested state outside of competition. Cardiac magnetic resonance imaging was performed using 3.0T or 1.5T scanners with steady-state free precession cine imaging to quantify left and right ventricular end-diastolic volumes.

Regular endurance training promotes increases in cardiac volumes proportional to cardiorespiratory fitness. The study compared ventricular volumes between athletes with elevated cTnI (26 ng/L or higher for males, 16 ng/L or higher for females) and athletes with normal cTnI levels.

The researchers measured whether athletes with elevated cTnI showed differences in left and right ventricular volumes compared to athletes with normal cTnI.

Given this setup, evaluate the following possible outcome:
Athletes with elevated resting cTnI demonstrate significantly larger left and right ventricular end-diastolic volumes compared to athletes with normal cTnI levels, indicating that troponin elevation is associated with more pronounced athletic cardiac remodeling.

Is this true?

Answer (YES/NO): YES